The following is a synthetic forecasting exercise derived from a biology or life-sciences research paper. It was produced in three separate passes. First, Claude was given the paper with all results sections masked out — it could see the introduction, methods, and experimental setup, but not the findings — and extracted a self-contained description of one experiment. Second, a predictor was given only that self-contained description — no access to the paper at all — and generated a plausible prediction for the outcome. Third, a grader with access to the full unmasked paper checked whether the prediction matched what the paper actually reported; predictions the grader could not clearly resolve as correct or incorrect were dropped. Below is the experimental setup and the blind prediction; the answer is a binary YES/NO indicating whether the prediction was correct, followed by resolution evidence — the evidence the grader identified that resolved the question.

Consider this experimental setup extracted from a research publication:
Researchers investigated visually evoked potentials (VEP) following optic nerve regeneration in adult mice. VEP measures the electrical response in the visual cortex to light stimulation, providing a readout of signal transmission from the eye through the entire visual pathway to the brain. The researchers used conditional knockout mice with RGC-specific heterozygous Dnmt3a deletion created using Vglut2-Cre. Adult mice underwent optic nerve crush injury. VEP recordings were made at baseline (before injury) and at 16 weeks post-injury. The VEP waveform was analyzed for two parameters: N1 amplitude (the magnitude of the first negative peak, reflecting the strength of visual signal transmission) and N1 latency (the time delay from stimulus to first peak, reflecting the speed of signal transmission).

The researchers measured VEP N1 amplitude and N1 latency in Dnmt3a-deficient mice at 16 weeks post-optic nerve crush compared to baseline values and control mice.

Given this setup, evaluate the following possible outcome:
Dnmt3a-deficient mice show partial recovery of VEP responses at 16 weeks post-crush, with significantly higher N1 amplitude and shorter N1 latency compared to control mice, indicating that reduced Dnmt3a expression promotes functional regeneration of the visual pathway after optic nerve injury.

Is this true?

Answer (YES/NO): YES